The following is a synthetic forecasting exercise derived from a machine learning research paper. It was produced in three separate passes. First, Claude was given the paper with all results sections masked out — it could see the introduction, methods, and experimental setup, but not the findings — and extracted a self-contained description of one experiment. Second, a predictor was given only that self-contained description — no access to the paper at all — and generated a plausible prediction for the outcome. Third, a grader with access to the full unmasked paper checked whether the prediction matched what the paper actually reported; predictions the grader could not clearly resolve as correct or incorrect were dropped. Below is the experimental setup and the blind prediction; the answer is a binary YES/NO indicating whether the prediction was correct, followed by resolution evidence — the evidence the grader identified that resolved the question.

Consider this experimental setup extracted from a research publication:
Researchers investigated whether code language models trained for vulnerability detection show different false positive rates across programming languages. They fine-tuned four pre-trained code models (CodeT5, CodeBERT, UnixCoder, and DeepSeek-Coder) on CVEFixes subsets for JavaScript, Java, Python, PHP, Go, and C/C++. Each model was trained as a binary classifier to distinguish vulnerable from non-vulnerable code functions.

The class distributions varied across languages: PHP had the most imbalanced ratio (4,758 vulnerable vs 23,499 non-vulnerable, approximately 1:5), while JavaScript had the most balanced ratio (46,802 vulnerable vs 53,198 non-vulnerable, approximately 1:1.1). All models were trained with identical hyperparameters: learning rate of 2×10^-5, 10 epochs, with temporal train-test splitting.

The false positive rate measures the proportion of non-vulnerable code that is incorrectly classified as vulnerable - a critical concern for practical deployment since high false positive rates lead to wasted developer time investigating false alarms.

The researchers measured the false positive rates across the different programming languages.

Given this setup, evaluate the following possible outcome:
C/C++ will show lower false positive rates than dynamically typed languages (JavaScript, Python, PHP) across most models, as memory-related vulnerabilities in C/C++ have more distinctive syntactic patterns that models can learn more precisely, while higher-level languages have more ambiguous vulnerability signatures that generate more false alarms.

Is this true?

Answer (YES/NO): NO